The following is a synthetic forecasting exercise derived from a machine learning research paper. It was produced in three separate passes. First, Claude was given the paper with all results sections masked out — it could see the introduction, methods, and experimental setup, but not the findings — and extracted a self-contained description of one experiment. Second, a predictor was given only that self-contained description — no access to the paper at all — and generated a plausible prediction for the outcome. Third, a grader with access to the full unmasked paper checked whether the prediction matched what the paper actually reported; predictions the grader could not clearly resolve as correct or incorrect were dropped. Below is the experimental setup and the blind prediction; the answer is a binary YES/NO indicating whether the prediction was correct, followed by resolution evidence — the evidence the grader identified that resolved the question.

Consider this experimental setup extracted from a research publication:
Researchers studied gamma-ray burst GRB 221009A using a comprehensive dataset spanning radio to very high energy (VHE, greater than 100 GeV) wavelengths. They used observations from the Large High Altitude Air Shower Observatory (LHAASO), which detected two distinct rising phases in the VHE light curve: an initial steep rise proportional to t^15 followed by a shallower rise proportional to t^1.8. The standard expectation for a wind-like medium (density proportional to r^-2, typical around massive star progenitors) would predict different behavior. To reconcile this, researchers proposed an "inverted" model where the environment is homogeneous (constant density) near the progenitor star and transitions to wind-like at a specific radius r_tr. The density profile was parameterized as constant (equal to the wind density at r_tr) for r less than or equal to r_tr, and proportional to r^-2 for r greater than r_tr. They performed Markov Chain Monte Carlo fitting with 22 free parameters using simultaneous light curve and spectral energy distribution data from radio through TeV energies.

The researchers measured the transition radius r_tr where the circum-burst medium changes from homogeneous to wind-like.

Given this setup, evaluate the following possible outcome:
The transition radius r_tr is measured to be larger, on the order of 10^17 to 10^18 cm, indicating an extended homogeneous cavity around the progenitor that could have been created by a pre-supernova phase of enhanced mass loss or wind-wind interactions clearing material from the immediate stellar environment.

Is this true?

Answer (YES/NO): NO